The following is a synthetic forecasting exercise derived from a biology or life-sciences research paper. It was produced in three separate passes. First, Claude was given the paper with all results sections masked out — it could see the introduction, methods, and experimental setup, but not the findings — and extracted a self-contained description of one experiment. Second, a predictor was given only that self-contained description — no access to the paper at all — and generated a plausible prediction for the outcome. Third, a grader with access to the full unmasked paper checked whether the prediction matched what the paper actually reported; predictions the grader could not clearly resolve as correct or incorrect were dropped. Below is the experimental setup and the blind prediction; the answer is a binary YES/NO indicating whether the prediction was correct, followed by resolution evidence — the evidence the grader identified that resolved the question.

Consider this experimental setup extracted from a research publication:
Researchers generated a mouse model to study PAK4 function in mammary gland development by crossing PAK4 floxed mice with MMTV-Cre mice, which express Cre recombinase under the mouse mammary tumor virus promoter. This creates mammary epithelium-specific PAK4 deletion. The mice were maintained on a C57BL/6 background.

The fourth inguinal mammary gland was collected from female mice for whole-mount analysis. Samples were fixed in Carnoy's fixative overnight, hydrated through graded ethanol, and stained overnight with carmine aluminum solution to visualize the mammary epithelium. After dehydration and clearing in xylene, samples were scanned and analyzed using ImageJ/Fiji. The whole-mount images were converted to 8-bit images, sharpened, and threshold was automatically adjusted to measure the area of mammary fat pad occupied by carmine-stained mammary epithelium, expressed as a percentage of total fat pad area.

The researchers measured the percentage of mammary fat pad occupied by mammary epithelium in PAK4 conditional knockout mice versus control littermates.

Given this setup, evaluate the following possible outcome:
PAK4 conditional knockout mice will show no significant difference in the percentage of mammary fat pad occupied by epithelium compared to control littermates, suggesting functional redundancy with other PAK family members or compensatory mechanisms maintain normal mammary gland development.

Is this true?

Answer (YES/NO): YES